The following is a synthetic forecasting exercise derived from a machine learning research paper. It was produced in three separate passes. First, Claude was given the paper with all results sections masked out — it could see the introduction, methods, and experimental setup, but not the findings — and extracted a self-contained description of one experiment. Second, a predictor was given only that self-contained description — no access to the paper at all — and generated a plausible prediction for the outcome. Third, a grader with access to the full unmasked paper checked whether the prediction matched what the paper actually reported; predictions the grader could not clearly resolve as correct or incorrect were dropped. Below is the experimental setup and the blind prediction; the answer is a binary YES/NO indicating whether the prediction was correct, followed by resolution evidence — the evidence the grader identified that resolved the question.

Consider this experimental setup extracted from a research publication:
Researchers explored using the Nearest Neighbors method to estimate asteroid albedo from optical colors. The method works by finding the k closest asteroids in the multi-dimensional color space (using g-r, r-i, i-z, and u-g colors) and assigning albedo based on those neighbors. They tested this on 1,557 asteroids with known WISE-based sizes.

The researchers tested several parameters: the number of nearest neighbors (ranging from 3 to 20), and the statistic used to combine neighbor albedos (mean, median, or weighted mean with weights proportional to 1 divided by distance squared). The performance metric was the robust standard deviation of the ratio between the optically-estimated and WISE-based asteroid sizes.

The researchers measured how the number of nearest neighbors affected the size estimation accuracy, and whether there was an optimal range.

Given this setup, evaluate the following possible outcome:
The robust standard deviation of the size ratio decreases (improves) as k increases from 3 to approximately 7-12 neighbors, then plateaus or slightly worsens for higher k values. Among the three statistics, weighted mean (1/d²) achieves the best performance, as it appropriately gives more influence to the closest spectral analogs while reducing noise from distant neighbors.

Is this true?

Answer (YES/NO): NO